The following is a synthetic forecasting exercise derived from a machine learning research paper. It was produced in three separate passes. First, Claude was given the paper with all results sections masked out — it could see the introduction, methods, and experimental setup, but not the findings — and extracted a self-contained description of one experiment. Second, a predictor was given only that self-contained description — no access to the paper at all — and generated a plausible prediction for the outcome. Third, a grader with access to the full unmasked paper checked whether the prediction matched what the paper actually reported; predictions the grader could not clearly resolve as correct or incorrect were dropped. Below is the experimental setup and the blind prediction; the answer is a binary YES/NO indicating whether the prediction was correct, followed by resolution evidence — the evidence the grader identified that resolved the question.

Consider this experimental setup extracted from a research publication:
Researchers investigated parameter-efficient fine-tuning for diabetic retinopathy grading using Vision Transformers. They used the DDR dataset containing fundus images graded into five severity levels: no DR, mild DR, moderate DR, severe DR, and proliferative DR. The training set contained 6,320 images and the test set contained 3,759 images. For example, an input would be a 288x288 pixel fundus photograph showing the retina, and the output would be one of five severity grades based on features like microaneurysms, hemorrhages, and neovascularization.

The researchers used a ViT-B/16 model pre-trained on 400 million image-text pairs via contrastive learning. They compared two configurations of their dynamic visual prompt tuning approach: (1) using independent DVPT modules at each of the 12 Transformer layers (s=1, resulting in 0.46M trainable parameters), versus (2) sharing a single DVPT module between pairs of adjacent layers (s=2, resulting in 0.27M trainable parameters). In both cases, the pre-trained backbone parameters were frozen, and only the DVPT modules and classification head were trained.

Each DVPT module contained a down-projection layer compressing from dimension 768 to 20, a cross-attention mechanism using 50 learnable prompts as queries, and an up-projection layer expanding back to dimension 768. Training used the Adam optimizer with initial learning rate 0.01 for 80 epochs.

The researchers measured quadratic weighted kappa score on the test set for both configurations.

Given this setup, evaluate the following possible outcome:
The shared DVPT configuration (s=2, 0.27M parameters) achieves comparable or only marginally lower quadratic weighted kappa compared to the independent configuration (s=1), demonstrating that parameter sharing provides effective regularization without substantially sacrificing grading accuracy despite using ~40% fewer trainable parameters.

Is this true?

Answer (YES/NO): YES